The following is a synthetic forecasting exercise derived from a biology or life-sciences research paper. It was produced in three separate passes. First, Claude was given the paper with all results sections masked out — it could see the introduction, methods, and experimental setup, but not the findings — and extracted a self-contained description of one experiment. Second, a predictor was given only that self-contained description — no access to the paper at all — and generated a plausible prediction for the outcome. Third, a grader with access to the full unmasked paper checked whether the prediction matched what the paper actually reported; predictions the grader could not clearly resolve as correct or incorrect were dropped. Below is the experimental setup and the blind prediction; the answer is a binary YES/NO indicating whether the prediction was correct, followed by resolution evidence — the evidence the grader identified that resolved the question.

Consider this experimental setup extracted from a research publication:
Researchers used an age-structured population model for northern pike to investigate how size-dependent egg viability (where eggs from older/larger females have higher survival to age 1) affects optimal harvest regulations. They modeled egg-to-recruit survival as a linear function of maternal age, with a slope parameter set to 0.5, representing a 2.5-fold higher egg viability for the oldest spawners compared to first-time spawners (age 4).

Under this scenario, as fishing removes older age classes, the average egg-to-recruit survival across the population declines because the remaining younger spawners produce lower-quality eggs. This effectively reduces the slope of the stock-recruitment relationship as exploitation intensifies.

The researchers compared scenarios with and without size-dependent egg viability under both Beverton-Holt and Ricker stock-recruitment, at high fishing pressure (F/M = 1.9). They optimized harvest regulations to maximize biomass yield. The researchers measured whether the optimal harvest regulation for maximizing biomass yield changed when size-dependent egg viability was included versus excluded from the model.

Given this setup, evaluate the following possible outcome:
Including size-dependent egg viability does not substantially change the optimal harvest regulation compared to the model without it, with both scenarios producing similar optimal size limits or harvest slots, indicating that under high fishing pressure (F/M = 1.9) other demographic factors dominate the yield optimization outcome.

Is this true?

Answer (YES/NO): YES